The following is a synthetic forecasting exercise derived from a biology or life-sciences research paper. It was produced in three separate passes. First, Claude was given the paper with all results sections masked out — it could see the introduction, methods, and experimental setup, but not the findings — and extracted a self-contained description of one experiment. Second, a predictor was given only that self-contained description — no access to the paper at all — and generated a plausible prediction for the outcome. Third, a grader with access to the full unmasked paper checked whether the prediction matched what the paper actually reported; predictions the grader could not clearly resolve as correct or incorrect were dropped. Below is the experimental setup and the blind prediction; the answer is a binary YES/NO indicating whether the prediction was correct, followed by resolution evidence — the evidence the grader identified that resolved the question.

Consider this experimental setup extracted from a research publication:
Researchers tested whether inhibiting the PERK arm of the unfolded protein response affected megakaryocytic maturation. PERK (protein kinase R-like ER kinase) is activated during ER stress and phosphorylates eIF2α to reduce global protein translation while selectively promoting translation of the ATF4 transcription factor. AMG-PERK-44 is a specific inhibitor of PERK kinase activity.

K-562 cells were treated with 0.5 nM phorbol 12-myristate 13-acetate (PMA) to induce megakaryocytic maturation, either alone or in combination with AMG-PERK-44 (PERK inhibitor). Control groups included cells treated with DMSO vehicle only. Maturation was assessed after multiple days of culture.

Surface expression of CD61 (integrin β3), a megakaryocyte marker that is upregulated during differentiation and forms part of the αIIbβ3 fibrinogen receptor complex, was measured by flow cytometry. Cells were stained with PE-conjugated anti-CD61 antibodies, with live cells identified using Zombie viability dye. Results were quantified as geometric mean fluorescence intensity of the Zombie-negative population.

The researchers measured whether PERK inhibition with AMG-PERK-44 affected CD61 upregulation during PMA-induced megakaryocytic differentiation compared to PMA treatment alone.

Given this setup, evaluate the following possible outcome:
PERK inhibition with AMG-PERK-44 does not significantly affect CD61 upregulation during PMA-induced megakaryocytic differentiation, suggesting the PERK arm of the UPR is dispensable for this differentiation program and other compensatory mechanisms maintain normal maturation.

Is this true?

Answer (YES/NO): NO